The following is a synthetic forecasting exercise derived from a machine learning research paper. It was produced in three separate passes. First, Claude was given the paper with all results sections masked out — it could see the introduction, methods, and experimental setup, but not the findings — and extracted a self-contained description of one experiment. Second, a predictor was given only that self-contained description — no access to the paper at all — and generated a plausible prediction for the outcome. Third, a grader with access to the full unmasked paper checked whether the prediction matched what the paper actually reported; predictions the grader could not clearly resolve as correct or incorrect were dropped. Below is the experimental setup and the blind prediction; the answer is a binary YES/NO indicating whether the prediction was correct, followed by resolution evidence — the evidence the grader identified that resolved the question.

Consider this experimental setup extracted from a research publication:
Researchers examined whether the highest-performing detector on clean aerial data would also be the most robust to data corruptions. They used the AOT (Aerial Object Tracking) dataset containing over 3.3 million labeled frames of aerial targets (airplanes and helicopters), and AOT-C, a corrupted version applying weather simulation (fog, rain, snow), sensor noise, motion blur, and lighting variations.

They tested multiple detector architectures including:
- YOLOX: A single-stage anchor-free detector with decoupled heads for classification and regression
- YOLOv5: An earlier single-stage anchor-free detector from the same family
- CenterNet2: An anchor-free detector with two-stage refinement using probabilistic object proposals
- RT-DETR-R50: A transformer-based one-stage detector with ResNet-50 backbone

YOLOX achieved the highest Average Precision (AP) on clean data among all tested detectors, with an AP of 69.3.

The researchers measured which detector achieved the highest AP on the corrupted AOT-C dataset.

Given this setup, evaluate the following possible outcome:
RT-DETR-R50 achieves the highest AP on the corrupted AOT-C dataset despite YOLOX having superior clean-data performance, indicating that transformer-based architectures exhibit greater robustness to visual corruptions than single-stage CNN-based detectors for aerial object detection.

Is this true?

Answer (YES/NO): NO